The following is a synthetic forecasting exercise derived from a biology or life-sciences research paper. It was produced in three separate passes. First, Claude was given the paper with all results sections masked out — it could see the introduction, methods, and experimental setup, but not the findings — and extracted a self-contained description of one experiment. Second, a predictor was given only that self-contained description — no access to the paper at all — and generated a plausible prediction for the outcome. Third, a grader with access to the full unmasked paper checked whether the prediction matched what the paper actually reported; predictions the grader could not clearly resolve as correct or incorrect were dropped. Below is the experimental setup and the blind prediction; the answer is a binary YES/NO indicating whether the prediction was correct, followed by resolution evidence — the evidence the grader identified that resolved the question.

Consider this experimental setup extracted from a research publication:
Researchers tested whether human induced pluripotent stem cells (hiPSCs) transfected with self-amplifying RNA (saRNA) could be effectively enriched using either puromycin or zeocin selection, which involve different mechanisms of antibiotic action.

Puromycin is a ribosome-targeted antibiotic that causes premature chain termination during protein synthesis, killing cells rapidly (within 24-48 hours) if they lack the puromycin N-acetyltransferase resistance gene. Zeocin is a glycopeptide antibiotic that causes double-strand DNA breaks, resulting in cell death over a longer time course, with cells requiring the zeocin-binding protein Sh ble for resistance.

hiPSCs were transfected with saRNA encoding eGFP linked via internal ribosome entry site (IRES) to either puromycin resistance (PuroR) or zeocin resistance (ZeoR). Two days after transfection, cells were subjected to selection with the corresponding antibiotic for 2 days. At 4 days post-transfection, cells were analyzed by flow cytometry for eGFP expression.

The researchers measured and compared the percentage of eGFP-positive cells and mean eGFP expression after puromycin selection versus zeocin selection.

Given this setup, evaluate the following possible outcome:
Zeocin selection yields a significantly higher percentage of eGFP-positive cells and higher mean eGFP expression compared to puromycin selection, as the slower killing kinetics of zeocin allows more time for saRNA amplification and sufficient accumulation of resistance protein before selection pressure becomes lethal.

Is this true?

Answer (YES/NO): NO